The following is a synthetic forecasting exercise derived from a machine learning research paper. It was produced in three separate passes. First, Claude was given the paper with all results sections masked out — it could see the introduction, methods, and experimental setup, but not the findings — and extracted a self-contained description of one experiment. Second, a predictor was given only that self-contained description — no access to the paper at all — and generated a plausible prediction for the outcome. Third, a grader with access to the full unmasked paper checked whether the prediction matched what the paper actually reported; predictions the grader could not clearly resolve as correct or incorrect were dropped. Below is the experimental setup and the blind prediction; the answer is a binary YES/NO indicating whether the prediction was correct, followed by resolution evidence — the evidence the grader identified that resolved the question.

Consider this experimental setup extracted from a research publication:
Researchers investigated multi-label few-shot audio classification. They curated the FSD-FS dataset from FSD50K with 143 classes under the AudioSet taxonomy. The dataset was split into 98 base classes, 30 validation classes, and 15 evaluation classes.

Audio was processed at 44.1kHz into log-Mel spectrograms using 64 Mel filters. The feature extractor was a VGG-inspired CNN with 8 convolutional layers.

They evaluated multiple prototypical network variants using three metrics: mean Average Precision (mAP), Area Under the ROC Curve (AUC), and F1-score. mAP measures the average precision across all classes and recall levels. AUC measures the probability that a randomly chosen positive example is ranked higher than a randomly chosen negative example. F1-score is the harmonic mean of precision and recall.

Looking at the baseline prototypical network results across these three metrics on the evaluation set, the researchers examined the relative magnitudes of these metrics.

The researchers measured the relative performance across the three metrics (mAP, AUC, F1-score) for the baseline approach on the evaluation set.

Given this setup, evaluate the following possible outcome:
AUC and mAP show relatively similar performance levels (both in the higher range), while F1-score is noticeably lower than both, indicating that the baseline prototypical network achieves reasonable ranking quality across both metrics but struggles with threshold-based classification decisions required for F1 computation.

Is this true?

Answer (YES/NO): NO